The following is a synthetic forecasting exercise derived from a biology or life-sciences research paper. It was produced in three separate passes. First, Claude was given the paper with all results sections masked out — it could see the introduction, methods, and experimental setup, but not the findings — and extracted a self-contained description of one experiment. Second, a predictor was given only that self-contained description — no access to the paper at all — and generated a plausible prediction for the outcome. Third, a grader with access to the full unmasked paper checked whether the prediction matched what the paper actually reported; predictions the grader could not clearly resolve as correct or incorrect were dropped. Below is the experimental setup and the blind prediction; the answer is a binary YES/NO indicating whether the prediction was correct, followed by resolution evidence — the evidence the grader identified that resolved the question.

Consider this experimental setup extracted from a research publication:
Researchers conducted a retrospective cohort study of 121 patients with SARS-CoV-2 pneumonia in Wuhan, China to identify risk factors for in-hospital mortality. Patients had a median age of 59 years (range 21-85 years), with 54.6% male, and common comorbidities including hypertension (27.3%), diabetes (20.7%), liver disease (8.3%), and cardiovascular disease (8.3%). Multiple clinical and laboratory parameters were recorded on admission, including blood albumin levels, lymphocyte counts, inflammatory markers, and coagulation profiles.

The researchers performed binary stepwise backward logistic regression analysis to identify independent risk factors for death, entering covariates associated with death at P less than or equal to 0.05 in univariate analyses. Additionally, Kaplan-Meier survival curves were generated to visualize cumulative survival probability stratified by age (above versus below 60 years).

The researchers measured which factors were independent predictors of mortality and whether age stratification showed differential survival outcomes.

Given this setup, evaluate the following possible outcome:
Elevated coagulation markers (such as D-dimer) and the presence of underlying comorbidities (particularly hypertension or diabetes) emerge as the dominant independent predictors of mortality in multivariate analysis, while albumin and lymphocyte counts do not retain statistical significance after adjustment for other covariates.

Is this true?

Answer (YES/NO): NO